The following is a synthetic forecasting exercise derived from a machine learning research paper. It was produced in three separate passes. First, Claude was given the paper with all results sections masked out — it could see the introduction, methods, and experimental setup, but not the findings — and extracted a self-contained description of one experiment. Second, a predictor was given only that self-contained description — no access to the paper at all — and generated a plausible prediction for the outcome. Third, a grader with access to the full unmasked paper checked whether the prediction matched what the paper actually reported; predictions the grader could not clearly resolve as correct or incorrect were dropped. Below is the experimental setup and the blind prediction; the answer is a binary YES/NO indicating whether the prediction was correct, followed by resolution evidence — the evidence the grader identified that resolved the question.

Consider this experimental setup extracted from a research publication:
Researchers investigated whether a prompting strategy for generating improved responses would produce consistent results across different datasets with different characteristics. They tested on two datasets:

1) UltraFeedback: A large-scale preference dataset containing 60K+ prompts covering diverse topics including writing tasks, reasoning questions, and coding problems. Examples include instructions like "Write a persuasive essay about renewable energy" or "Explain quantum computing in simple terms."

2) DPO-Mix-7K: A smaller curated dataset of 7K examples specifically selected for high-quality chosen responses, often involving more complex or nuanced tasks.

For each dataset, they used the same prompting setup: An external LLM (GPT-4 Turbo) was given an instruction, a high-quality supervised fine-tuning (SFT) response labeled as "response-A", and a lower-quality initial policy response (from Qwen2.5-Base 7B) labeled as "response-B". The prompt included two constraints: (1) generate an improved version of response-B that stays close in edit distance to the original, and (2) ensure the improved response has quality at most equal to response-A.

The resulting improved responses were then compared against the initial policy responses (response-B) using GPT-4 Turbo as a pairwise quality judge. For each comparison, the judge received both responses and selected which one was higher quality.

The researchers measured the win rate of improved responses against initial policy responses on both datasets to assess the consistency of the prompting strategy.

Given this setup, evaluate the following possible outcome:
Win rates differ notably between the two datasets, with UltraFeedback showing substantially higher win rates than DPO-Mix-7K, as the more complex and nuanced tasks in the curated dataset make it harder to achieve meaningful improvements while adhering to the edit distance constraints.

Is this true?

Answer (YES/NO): NO